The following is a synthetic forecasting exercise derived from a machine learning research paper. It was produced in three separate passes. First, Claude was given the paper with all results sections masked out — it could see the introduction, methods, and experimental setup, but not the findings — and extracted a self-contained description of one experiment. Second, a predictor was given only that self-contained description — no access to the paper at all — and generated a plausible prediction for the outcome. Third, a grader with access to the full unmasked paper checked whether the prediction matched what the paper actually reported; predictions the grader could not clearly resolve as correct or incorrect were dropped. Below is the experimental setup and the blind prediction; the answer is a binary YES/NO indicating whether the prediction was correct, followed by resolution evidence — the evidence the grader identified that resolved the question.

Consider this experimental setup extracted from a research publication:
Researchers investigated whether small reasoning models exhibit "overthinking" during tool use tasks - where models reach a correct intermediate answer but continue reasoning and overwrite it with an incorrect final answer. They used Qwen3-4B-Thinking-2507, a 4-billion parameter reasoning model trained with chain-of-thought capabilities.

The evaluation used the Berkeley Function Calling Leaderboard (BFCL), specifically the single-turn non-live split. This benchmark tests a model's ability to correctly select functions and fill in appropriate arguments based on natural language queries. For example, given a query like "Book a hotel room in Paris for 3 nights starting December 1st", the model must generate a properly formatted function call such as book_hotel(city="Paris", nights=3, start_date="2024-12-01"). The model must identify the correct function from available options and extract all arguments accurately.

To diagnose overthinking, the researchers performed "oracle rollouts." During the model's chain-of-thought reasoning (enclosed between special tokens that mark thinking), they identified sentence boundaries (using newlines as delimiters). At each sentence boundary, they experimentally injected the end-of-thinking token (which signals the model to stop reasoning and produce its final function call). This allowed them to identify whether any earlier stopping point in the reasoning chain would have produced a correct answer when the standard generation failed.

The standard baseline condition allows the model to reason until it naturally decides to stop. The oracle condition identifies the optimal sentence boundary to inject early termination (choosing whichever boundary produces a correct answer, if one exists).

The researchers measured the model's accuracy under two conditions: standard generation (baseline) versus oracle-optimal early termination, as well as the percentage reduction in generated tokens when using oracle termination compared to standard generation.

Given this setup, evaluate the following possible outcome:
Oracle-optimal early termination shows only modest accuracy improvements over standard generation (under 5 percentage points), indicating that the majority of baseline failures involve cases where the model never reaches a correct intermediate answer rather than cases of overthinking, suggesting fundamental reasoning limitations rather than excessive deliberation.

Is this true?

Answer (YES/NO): NO